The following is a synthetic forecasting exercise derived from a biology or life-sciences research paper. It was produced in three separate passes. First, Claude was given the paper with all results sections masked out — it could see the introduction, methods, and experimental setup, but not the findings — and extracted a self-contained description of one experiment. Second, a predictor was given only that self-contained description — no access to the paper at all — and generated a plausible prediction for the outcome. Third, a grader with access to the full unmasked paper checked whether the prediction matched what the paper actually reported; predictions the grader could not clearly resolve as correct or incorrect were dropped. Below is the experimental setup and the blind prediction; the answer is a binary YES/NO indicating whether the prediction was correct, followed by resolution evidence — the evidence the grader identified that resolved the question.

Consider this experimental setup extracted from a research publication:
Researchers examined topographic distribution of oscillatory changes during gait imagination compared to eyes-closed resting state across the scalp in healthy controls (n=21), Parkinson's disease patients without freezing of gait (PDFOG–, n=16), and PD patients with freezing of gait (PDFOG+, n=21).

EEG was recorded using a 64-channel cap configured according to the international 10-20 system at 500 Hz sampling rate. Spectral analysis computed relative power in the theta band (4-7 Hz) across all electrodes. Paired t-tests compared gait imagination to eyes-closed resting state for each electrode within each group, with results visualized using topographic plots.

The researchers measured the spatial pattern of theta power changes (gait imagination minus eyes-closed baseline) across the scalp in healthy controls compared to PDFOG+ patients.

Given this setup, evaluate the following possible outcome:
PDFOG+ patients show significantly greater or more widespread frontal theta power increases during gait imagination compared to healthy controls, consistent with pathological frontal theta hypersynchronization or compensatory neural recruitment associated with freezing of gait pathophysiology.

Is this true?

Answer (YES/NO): NO